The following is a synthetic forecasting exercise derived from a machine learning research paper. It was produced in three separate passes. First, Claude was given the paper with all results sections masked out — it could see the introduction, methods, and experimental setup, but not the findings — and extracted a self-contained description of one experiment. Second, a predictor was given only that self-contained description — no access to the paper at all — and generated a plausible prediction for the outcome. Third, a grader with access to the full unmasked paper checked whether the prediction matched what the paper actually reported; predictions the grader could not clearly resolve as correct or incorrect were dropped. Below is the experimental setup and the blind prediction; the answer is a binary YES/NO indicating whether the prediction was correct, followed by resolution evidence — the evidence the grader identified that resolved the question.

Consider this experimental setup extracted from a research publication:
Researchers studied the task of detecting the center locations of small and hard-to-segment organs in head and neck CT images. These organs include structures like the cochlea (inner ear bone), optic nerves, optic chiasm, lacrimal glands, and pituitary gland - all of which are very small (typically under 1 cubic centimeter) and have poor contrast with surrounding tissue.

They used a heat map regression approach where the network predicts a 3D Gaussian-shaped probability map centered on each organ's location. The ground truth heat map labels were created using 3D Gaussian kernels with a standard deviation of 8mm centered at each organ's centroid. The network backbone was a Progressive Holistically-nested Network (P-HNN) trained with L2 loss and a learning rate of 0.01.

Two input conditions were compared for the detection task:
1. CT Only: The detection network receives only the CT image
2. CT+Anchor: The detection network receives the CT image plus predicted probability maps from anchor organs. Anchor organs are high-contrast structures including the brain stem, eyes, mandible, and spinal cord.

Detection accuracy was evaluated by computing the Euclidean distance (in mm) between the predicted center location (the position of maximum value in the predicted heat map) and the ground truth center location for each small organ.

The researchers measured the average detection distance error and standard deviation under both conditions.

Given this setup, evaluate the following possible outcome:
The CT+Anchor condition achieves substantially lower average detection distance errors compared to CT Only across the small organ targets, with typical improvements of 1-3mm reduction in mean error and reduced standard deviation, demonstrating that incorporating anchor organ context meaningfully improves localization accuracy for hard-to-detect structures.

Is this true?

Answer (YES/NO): NO